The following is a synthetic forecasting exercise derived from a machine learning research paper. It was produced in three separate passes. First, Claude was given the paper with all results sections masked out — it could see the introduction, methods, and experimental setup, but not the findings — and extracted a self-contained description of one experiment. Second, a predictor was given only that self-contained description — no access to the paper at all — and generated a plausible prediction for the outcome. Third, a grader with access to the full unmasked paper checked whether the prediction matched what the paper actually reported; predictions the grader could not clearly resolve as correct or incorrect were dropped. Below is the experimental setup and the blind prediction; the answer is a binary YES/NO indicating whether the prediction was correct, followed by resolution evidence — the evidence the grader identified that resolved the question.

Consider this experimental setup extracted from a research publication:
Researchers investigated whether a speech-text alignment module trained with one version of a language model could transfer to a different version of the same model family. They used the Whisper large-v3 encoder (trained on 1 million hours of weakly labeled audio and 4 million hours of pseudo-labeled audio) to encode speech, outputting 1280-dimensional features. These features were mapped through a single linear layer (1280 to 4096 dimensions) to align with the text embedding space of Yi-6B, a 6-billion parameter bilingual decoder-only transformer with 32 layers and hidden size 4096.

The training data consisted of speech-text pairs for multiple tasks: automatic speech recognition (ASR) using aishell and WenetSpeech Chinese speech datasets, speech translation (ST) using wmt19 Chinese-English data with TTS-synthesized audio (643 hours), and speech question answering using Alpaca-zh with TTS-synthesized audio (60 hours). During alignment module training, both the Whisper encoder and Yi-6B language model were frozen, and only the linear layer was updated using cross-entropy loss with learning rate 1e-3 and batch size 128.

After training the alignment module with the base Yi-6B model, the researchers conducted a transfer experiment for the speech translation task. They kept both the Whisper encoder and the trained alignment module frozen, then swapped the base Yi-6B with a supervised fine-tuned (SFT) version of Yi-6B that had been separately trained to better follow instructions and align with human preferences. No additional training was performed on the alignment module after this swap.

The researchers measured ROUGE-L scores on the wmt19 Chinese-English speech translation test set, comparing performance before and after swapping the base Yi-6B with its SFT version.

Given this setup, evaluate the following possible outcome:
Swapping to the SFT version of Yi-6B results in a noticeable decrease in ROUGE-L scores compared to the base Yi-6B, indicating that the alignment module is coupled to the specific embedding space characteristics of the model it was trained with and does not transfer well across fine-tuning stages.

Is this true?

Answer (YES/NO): NO